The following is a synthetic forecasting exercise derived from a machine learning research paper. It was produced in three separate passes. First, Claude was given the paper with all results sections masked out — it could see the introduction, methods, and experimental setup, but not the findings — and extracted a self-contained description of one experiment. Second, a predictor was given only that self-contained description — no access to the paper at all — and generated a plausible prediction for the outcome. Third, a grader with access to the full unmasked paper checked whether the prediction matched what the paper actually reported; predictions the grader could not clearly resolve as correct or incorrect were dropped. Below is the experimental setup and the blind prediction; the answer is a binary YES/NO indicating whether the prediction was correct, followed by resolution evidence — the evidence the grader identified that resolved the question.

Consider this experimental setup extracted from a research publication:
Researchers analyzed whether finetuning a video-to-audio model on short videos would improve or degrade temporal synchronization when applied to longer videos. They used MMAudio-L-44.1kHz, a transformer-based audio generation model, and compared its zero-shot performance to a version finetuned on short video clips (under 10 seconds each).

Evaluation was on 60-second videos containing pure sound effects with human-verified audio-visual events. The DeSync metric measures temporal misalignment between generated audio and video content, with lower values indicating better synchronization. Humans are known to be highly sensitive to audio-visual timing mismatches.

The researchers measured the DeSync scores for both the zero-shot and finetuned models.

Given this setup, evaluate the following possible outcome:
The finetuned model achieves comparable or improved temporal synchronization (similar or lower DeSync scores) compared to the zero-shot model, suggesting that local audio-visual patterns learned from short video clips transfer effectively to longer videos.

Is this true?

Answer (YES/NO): YES